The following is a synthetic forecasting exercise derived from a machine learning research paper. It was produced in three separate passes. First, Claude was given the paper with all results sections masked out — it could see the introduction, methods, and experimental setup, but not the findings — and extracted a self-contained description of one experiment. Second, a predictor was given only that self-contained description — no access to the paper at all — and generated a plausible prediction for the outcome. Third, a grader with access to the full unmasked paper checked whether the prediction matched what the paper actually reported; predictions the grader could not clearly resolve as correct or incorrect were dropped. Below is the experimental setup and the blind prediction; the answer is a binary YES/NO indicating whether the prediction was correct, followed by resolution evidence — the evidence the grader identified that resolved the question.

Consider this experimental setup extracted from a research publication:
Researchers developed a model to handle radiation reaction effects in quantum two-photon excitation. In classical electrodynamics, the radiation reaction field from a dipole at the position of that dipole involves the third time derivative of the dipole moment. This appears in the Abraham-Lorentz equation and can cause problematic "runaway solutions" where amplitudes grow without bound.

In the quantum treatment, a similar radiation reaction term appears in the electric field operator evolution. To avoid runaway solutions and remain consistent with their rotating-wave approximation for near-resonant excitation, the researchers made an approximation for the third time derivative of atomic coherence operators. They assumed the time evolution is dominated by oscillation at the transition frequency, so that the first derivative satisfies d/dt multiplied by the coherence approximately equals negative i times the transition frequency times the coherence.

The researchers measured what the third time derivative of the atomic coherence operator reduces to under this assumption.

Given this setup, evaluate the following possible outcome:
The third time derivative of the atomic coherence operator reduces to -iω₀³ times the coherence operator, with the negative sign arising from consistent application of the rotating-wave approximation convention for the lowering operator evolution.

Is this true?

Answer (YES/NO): NO